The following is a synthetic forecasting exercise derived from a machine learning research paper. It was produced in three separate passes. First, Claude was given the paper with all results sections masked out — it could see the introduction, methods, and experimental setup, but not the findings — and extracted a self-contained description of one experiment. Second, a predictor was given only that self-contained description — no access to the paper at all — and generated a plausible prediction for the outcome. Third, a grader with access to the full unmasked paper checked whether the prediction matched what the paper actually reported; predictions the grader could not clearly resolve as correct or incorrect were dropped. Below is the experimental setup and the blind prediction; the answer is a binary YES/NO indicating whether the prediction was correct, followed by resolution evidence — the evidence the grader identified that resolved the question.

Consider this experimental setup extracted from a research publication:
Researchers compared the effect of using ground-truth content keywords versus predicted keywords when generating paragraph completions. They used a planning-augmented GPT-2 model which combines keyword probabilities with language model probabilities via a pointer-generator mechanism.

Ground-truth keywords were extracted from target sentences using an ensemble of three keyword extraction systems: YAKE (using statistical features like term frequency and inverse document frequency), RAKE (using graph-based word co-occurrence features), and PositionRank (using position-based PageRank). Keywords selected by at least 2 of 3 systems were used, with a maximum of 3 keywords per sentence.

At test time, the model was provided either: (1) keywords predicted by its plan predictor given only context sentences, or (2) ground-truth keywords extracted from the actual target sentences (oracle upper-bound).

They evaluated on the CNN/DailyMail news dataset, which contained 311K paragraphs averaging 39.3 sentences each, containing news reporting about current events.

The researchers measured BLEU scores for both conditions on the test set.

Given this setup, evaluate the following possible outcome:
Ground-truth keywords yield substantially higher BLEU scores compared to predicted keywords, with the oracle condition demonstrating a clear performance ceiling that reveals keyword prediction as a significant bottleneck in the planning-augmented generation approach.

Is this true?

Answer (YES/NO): YES